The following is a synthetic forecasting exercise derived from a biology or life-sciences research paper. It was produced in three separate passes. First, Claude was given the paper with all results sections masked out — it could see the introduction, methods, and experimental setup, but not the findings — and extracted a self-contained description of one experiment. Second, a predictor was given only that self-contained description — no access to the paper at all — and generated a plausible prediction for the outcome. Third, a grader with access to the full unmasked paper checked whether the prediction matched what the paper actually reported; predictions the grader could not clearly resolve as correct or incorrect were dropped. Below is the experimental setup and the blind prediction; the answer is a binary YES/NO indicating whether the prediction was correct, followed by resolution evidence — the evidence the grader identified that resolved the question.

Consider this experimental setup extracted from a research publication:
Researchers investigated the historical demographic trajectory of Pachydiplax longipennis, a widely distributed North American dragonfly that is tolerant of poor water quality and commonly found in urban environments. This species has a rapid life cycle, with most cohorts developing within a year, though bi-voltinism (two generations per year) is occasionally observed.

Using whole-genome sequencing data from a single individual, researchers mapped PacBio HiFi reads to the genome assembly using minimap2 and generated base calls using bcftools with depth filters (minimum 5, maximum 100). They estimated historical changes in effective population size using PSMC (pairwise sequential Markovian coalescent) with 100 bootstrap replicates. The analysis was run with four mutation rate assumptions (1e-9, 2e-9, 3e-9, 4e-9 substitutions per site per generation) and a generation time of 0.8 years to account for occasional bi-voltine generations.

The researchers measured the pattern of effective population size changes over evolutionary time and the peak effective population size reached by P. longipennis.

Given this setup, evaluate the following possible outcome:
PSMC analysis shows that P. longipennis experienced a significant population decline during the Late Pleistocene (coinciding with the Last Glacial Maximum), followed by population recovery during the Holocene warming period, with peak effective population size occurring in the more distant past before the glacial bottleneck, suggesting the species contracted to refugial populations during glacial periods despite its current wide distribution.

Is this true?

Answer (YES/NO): NO